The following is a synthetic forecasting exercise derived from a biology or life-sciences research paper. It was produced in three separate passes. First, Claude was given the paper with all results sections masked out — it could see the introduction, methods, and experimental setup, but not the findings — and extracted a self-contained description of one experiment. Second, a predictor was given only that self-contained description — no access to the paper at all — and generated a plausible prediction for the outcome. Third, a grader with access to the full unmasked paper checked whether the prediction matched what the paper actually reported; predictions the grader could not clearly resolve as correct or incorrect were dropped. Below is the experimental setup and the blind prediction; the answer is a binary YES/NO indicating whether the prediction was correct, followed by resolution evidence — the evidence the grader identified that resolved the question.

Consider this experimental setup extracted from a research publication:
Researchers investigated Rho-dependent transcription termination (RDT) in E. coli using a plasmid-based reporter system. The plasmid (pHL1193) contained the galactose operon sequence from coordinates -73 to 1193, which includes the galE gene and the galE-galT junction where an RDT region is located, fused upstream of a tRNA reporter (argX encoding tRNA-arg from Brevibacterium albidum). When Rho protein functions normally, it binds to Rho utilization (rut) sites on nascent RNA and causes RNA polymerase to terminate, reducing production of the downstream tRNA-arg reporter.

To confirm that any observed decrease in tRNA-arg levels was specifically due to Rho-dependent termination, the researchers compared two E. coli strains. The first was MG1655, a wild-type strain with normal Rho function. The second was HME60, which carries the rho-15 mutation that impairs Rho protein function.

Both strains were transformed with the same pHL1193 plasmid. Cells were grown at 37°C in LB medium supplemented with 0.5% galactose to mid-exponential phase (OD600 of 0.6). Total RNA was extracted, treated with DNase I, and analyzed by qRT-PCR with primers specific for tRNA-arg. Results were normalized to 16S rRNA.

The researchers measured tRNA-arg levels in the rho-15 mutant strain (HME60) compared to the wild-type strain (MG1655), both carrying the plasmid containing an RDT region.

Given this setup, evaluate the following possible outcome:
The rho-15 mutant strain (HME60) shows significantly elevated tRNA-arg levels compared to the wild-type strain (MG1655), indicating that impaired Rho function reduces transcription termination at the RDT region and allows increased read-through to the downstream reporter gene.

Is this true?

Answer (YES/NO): YES